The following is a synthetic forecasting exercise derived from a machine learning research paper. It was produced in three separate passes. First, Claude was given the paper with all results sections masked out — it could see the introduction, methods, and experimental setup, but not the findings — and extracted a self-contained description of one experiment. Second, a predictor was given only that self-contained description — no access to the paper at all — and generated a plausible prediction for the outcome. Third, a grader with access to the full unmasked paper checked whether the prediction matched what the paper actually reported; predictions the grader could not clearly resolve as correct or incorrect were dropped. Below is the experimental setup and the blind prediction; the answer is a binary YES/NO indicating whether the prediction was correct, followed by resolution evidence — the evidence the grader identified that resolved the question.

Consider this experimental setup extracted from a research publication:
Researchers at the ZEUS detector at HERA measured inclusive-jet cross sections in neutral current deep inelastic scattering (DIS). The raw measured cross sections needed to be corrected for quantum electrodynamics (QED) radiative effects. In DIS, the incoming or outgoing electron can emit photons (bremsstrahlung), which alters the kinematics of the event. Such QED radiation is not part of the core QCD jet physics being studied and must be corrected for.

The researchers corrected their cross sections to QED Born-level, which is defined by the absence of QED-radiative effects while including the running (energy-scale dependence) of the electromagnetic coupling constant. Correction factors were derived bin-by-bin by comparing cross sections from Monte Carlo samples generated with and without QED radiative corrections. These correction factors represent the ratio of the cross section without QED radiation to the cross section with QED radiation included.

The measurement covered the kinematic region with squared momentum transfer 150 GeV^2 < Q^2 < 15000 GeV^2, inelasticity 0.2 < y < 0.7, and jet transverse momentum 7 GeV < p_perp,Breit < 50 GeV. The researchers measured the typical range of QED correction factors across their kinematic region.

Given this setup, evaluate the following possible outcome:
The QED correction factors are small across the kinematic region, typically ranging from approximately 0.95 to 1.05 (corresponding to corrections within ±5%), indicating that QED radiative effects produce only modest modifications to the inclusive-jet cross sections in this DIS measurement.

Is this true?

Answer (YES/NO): NO